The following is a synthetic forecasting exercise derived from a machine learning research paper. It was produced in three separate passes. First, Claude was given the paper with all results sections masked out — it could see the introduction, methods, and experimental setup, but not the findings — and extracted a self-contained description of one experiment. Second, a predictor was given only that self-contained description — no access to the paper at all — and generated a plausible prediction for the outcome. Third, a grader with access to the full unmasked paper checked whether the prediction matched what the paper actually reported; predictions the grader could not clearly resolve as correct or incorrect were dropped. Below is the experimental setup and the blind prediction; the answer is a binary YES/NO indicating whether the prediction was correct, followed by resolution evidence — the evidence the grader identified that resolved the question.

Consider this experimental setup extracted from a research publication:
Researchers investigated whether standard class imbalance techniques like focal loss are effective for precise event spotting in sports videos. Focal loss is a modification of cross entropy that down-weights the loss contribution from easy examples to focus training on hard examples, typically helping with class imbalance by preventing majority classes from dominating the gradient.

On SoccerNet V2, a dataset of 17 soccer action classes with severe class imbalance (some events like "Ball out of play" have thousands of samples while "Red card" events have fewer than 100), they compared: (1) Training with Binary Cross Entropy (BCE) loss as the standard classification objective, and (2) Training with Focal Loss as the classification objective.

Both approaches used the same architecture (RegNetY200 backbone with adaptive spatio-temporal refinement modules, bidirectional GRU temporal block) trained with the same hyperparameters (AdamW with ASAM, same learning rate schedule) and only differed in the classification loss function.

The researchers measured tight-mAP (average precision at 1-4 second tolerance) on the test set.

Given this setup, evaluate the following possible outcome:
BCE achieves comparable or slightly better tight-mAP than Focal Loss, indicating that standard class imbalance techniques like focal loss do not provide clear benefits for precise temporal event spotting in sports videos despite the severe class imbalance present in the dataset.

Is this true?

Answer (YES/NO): YES